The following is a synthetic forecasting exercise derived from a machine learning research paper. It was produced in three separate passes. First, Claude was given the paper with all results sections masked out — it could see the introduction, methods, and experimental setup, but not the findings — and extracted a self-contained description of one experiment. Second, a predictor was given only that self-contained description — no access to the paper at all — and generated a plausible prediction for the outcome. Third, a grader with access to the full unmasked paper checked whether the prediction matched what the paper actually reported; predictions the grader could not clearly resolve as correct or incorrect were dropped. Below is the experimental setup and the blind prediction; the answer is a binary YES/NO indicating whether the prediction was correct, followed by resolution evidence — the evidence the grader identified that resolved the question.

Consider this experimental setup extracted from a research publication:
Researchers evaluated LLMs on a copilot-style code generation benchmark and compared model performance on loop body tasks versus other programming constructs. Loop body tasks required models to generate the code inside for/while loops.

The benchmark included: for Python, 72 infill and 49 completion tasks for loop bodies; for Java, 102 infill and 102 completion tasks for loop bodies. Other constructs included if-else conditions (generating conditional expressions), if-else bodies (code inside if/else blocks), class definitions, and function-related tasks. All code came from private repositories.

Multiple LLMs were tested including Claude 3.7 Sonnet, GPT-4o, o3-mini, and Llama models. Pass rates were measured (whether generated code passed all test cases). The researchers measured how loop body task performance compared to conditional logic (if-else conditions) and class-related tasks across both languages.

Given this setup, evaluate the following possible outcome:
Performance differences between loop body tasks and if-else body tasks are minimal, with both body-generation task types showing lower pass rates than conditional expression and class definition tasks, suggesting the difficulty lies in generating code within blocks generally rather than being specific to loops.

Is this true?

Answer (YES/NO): NO